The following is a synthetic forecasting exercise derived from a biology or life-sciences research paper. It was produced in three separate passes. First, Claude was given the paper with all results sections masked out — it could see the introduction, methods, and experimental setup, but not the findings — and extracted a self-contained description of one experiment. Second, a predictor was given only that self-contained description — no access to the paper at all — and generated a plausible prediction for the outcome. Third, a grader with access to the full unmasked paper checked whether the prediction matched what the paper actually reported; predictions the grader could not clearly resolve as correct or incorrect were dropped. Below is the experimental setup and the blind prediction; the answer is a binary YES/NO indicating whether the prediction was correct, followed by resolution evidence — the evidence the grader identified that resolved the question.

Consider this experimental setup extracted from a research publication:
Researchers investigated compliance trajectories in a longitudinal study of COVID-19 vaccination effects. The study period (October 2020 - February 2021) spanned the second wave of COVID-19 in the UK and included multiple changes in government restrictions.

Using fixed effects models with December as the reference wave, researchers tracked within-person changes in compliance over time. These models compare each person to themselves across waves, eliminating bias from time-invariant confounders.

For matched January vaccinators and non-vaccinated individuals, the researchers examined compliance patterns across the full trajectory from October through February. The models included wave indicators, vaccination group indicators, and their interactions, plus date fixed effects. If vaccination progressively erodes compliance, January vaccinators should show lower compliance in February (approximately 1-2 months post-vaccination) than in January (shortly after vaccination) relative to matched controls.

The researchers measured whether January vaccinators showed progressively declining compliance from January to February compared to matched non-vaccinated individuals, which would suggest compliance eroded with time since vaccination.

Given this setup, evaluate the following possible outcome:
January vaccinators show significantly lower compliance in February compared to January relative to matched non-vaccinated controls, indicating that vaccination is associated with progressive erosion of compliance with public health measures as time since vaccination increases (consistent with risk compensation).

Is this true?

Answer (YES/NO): NO